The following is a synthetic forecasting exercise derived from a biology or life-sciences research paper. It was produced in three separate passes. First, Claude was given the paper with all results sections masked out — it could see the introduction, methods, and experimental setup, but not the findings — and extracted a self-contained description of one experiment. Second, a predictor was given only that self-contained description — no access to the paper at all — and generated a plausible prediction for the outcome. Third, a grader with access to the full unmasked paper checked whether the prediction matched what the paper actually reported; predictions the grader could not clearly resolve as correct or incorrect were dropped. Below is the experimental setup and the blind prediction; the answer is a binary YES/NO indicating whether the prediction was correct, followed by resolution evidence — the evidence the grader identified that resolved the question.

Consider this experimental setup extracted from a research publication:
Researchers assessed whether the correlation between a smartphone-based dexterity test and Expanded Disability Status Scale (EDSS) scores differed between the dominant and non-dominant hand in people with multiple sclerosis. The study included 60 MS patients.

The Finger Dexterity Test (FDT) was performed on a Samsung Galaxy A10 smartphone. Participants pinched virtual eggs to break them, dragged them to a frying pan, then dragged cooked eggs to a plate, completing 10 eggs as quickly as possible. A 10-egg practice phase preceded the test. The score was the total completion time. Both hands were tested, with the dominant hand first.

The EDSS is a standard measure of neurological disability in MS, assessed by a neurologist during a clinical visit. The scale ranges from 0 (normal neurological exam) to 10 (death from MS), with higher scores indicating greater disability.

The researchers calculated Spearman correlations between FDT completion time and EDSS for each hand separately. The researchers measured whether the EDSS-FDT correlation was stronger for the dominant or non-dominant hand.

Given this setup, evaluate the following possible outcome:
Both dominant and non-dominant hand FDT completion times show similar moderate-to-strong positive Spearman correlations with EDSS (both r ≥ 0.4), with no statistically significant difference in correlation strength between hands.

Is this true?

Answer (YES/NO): NO